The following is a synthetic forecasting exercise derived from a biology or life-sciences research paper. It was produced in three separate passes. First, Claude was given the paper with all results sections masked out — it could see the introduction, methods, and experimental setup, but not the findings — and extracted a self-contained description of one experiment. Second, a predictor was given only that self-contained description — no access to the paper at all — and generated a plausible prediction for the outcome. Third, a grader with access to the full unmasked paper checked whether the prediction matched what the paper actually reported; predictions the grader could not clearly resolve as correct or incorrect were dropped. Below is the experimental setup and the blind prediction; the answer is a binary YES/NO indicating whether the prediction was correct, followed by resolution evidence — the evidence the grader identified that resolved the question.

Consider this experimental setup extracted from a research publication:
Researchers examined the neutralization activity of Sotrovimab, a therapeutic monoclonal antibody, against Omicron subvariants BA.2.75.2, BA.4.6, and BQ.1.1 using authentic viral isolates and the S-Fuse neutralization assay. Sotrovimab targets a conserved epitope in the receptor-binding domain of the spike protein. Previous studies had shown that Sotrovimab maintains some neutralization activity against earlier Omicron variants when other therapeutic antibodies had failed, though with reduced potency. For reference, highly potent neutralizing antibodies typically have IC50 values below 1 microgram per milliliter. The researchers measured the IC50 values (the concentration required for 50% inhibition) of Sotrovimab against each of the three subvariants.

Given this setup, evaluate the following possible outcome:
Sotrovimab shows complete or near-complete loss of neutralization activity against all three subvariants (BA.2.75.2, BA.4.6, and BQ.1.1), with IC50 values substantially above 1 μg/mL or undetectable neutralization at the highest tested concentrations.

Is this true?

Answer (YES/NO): NO